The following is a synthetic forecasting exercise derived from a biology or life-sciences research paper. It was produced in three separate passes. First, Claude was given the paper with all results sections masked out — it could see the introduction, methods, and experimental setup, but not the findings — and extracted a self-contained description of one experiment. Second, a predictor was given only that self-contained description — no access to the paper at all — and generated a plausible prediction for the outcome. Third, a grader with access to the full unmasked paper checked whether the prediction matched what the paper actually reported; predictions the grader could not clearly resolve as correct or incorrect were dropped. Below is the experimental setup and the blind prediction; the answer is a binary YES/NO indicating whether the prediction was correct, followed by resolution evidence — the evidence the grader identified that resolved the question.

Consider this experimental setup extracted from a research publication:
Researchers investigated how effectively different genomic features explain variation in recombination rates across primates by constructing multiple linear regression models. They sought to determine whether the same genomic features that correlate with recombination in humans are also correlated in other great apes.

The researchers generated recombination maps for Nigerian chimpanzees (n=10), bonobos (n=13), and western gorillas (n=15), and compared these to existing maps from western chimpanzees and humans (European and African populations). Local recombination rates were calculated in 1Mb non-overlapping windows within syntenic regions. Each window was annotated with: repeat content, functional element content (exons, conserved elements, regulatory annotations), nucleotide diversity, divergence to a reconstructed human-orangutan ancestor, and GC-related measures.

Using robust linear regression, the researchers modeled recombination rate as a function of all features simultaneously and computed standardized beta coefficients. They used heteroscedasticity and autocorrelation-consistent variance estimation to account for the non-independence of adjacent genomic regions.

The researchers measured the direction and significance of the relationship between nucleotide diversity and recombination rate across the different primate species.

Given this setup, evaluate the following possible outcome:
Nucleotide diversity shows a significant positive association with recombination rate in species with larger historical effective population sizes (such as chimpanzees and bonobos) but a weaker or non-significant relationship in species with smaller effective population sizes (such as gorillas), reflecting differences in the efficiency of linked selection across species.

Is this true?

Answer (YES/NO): NO